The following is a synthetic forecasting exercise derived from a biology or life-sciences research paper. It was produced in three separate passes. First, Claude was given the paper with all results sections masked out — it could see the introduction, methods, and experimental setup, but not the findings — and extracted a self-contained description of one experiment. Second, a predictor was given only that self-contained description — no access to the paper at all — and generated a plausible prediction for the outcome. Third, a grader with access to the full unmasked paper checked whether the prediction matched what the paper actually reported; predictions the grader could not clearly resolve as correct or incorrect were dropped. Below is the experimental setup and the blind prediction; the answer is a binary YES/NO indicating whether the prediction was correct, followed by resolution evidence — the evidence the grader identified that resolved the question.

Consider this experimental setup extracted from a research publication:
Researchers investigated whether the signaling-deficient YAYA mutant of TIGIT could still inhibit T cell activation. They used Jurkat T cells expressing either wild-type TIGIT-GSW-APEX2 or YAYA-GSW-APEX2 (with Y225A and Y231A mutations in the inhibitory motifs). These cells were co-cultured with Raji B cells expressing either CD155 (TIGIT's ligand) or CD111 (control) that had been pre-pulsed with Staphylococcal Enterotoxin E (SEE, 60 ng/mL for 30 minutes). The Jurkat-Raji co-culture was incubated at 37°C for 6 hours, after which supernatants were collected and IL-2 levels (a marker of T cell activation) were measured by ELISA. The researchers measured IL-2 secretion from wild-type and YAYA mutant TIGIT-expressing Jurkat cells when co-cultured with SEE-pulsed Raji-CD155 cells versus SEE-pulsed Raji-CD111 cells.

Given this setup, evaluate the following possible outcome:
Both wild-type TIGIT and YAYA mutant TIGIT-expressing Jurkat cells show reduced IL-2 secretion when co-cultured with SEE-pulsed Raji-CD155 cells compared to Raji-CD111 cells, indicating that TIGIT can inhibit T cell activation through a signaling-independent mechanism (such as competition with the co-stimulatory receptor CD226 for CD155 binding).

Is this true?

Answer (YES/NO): NO